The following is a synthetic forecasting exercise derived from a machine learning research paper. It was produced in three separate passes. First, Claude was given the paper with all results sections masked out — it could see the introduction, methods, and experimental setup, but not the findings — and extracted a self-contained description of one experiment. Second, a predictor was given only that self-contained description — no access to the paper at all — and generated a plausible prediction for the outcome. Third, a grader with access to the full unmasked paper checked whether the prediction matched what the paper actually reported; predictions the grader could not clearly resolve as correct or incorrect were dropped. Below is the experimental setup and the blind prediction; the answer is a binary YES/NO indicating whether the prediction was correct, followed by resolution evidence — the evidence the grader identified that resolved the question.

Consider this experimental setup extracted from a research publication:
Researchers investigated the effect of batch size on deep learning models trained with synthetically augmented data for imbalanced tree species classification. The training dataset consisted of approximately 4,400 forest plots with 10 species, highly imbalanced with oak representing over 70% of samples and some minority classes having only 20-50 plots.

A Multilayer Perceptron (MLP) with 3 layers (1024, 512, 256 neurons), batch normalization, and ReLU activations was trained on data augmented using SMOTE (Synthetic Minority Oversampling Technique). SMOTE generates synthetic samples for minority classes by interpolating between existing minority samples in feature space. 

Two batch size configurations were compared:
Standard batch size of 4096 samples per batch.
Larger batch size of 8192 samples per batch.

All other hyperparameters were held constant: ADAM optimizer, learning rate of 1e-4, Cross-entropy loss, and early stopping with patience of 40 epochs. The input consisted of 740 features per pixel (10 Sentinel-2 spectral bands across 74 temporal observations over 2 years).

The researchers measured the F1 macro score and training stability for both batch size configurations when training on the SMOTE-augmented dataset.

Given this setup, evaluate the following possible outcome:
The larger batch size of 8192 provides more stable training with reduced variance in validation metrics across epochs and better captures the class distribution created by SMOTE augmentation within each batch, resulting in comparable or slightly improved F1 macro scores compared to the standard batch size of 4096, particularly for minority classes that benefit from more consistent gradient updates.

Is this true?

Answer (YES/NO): NO